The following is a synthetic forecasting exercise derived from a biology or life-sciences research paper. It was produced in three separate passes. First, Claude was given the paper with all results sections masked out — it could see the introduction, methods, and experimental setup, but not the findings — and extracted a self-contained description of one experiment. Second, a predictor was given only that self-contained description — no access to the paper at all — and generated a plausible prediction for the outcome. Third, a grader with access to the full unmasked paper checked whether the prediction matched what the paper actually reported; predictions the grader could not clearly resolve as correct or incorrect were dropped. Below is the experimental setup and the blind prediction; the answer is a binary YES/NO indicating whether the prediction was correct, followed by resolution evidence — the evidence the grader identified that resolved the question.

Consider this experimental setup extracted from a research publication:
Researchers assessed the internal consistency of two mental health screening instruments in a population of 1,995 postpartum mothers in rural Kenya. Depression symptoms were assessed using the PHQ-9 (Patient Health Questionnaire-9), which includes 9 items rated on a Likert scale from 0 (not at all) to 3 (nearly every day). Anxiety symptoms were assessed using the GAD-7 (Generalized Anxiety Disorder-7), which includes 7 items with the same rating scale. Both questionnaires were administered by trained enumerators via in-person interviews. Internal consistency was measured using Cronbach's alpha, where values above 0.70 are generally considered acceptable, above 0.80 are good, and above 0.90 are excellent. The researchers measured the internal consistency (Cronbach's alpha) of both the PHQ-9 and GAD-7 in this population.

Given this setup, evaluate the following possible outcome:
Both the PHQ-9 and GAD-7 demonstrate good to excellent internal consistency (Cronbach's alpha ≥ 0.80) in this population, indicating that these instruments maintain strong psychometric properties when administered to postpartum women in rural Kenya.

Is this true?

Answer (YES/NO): YES